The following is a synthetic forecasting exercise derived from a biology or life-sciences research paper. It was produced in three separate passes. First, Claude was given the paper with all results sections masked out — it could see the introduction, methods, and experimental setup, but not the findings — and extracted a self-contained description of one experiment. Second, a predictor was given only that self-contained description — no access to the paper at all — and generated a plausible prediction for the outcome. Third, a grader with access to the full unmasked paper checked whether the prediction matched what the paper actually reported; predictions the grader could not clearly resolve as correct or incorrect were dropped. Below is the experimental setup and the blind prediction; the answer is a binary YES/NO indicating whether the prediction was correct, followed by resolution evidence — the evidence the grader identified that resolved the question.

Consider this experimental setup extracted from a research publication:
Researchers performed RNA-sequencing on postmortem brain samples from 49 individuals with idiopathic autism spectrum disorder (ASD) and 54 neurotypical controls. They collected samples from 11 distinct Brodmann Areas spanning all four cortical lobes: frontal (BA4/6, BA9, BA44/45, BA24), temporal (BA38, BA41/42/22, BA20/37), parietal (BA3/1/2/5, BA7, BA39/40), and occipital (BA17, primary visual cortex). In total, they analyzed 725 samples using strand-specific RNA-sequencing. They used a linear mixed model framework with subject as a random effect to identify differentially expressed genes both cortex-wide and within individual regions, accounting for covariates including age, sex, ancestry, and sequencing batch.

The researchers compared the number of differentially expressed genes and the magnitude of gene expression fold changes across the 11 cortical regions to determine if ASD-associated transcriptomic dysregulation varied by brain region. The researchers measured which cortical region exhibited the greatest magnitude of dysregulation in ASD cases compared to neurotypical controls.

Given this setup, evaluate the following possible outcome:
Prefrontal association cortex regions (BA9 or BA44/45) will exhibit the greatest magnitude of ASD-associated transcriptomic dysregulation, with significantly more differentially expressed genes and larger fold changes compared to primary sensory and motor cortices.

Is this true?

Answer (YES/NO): NO